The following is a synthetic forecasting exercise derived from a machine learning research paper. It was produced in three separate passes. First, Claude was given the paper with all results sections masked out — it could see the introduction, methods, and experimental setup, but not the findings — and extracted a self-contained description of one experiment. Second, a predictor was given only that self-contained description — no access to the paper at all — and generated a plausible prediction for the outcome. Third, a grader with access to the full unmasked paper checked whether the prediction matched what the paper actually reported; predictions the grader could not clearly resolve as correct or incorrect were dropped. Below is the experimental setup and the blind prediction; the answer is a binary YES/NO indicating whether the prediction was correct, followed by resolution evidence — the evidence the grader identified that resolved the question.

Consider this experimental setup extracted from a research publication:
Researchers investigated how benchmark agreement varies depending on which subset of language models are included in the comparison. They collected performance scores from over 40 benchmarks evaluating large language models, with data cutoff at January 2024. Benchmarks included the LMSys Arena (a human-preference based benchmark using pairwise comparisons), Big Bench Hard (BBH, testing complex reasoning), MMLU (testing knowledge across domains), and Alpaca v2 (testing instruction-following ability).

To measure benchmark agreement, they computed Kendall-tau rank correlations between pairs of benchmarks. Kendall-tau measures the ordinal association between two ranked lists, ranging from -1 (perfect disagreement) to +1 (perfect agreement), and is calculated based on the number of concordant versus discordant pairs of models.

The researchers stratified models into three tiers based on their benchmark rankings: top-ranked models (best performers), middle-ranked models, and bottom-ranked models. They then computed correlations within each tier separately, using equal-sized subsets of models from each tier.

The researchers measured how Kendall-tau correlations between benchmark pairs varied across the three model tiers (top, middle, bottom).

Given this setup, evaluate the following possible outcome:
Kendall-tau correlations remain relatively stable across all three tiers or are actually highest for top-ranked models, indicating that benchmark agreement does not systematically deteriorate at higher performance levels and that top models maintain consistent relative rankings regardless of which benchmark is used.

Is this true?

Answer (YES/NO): NO